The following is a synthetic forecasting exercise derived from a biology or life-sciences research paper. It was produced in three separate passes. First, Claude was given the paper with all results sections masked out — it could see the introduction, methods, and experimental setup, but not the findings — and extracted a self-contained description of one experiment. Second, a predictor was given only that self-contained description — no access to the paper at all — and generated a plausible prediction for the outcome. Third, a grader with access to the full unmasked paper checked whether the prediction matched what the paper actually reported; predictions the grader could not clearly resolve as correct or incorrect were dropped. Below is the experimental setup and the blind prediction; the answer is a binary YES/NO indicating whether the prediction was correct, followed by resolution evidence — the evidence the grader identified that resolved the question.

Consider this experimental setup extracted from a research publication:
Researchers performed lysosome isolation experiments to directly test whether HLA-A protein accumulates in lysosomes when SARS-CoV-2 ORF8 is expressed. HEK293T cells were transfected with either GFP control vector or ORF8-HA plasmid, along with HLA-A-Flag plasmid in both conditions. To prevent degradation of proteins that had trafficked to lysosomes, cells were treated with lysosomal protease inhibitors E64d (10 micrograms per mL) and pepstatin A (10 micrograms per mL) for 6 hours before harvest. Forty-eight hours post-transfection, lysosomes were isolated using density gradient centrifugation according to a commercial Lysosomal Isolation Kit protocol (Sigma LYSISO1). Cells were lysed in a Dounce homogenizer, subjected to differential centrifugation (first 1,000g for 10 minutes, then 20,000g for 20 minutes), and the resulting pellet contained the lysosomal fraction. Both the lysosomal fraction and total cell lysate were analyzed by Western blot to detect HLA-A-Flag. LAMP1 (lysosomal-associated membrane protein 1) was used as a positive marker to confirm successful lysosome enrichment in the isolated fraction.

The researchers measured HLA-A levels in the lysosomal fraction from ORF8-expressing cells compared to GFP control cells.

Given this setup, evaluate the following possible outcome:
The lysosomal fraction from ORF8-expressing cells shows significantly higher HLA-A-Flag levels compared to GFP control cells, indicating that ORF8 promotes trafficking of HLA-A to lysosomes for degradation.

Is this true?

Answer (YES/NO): YES